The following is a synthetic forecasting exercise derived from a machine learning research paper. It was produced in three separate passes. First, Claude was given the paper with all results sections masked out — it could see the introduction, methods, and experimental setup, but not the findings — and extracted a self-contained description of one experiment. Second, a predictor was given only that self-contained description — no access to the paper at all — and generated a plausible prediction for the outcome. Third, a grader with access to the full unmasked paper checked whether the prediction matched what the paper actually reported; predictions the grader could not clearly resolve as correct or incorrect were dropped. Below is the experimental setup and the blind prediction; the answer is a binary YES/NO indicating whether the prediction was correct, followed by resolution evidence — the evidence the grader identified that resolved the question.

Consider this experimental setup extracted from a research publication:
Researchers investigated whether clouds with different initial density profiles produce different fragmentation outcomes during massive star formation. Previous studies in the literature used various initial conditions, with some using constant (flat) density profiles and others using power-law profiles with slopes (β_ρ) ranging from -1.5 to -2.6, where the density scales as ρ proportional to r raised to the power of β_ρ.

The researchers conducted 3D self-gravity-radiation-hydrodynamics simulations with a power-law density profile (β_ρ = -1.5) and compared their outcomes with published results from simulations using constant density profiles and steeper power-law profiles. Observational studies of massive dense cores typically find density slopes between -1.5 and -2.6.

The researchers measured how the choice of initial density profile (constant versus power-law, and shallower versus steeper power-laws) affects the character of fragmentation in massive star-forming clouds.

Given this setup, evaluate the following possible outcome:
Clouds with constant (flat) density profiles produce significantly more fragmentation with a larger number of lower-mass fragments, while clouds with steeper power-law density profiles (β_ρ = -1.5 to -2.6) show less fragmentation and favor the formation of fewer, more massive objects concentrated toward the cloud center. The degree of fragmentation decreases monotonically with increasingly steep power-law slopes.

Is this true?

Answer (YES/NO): YES